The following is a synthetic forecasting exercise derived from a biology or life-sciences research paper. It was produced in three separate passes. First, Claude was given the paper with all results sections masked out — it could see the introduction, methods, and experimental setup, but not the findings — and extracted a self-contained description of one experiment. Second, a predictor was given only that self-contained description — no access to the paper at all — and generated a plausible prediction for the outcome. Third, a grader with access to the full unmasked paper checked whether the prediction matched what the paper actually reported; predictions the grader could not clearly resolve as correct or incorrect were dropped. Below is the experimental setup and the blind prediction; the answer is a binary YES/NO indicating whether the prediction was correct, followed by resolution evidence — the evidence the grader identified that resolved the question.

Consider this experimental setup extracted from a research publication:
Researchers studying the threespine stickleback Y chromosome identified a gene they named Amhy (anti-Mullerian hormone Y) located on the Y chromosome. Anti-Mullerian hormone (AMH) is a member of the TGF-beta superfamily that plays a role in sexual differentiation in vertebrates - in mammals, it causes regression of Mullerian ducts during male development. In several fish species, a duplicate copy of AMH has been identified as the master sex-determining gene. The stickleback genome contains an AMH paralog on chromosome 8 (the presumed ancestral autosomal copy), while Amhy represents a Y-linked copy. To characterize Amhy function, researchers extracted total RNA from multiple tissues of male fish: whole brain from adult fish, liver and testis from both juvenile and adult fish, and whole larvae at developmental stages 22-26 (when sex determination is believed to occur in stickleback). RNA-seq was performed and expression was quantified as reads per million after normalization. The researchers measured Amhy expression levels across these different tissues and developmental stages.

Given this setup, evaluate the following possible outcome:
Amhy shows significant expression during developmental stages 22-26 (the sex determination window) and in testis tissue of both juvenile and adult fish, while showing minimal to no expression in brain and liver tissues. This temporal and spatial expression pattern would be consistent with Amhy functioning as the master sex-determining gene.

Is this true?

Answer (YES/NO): NO